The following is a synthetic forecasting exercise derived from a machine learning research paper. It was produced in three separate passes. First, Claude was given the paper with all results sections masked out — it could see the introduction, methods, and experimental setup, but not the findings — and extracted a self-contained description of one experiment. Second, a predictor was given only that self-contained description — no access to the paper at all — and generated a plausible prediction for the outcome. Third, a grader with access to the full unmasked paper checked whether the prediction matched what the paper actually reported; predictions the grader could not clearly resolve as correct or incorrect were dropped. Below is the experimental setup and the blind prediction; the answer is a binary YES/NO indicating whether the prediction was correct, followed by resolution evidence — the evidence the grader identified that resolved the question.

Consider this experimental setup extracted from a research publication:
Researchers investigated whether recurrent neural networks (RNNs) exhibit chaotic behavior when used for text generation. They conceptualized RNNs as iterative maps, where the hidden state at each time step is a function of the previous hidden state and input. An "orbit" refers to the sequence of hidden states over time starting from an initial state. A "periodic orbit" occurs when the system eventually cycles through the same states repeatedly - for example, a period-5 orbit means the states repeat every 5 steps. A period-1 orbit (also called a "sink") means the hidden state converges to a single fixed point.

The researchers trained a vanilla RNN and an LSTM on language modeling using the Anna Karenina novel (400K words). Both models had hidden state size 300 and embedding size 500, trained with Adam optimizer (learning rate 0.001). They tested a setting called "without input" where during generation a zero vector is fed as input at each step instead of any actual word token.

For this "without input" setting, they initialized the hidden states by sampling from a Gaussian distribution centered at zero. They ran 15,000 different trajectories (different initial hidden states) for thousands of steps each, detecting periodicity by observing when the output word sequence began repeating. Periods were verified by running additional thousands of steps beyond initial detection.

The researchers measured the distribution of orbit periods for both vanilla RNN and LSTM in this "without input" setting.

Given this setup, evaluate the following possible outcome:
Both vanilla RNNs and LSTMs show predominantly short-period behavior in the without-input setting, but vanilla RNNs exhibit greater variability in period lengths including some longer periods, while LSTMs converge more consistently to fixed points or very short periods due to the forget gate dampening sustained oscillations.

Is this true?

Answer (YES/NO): NO